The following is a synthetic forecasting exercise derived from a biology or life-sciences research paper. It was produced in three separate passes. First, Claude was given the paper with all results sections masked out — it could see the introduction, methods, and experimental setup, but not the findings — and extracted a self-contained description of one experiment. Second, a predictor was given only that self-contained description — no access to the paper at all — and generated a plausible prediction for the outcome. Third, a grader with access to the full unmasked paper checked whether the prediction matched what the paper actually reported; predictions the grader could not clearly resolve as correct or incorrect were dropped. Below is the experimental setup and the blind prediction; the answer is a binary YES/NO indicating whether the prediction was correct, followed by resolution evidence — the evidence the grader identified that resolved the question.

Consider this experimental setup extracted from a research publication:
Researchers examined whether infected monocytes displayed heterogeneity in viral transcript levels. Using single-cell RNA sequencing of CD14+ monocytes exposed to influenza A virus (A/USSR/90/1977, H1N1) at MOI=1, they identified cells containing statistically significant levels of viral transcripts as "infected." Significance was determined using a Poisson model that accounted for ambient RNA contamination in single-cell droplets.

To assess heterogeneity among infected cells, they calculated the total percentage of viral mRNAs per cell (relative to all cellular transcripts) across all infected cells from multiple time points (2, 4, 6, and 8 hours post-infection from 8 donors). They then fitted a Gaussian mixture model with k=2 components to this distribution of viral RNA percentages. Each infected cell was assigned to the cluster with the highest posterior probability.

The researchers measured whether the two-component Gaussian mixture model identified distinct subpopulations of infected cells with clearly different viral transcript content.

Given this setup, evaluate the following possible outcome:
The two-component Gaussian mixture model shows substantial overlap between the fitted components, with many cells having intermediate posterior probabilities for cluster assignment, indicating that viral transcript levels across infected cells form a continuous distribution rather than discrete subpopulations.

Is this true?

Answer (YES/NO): NO